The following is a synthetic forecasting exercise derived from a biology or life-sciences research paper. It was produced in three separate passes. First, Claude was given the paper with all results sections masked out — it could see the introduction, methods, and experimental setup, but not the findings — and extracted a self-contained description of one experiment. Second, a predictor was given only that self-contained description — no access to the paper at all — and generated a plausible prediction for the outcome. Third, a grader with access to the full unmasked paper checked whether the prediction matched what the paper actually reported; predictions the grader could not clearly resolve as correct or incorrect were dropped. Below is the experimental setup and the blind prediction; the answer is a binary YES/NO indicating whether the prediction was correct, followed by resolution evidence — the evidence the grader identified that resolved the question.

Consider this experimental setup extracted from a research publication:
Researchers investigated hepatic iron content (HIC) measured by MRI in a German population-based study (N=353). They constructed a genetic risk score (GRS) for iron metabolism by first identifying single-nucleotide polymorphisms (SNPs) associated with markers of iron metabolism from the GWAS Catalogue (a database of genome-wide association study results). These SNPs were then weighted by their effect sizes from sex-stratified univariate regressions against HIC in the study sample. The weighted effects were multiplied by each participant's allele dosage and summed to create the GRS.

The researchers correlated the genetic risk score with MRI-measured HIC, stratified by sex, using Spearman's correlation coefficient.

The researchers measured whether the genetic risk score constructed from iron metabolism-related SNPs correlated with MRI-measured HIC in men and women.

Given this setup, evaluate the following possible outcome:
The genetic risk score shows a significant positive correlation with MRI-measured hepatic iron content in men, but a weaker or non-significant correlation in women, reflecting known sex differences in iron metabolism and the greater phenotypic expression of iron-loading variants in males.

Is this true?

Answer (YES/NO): NO